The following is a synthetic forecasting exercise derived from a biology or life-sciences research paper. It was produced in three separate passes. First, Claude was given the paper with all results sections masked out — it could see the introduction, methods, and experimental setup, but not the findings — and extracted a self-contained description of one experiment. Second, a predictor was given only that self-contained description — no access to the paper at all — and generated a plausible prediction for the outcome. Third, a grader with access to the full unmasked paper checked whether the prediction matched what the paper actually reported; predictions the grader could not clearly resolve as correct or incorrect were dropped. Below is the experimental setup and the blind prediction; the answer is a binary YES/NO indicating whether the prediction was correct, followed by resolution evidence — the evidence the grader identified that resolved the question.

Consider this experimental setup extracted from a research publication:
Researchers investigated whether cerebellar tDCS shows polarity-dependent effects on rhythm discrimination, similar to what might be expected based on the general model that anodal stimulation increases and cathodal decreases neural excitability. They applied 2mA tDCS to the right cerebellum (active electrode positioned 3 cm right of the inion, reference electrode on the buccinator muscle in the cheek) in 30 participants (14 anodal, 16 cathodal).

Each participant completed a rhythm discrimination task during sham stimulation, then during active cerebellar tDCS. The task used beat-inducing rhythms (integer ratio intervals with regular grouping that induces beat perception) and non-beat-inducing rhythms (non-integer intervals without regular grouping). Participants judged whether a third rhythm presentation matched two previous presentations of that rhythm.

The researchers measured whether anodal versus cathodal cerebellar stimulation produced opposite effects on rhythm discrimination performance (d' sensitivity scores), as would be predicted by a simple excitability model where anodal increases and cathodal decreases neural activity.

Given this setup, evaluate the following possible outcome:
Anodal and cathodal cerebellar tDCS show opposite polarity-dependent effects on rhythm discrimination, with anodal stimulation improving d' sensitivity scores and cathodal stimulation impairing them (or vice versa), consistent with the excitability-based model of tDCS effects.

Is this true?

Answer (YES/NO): NO